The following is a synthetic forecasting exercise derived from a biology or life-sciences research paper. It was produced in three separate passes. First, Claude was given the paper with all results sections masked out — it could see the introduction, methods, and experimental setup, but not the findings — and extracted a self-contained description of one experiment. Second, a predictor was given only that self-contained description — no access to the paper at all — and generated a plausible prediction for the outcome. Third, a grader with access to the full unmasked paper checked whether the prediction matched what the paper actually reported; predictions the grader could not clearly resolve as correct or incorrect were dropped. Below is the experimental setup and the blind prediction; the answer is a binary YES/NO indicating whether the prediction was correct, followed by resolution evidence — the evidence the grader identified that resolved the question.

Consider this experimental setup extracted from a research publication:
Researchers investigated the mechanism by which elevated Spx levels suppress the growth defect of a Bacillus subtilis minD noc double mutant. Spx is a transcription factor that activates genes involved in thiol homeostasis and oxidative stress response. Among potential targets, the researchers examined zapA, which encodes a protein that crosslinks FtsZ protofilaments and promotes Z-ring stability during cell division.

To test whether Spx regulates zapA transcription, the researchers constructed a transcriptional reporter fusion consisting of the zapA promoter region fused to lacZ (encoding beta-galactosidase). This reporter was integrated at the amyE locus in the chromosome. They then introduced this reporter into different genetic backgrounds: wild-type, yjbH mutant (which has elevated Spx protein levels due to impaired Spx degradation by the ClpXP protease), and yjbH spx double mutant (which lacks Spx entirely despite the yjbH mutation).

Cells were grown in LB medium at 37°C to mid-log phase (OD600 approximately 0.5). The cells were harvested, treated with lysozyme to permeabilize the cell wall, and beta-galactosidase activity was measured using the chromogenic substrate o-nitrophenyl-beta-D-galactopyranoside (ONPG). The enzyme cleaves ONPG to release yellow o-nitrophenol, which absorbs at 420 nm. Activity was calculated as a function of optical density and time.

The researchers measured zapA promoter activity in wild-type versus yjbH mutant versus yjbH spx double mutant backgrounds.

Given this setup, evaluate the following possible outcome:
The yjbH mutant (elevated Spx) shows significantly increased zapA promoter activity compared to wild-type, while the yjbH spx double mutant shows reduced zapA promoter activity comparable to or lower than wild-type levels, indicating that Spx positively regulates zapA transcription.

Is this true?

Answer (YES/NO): YES